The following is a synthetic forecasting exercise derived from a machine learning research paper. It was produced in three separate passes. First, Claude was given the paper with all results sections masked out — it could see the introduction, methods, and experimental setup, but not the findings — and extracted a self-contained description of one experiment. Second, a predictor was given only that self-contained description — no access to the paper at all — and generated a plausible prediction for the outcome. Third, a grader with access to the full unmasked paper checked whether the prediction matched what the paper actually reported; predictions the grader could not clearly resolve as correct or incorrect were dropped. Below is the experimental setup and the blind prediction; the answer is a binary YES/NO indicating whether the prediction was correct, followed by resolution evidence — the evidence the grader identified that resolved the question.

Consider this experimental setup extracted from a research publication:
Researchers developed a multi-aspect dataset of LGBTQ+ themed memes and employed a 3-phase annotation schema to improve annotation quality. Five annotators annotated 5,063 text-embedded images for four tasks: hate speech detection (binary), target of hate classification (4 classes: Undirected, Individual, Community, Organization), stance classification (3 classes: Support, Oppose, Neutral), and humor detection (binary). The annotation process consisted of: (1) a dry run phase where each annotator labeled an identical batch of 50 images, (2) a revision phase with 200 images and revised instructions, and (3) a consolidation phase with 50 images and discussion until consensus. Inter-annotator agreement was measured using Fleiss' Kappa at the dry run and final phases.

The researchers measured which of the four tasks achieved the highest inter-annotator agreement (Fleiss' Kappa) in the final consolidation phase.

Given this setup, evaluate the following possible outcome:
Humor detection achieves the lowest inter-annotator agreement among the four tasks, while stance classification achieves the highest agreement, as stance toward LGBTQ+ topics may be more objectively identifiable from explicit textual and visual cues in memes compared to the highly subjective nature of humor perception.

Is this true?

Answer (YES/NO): NO